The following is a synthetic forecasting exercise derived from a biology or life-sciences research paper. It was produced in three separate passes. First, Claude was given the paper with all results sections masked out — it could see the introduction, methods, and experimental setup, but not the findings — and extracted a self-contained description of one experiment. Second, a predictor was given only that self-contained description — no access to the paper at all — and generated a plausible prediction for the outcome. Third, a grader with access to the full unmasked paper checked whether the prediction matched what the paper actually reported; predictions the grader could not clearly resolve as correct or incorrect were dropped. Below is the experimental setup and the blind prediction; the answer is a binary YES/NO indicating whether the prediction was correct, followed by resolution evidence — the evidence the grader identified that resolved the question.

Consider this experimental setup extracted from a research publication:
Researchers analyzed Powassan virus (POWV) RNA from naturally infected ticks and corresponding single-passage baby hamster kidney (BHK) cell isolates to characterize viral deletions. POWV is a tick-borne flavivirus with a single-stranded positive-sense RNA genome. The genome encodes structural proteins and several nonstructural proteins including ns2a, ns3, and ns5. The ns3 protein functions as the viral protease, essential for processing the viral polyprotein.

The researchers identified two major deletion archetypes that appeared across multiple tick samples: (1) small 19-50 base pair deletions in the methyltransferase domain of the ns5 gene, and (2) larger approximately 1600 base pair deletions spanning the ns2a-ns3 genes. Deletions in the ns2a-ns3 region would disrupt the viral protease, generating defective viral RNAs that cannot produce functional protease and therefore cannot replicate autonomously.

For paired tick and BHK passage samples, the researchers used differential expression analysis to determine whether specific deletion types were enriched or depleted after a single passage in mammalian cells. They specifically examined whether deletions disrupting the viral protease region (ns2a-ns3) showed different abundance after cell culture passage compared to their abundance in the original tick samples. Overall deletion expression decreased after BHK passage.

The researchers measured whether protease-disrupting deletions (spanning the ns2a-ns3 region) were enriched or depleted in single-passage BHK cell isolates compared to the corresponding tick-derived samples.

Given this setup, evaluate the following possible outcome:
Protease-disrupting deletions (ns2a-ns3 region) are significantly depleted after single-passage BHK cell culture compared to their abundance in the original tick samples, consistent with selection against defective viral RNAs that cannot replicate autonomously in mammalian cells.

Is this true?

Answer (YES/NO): NO